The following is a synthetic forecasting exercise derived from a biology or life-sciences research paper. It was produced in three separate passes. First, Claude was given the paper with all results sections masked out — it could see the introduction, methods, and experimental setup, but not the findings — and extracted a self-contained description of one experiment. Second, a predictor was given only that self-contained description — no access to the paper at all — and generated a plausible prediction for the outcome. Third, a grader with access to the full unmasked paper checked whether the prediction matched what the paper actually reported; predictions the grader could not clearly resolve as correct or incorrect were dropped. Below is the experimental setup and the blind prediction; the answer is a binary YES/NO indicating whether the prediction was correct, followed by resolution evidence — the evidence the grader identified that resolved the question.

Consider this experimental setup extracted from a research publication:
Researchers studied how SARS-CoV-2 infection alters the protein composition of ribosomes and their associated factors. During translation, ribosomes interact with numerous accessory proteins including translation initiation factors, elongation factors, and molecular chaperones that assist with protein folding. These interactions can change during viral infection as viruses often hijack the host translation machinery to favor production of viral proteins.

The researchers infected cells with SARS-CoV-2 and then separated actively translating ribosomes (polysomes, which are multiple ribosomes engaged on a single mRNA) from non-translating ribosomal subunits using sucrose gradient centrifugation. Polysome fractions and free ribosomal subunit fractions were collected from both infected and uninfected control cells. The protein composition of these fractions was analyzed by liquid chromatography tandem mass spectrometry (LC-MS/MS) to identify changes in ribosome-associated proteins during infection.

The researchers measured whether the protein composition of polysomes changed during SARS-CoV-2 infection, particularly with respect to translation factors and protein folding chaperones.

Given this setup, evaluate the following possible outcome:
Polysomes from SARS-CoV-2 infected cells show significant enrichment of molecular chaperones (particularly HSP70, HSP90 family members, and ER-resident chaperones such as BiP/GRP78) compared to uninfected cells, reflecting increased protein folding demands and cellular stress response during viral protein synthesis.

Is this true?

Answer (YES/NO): NO